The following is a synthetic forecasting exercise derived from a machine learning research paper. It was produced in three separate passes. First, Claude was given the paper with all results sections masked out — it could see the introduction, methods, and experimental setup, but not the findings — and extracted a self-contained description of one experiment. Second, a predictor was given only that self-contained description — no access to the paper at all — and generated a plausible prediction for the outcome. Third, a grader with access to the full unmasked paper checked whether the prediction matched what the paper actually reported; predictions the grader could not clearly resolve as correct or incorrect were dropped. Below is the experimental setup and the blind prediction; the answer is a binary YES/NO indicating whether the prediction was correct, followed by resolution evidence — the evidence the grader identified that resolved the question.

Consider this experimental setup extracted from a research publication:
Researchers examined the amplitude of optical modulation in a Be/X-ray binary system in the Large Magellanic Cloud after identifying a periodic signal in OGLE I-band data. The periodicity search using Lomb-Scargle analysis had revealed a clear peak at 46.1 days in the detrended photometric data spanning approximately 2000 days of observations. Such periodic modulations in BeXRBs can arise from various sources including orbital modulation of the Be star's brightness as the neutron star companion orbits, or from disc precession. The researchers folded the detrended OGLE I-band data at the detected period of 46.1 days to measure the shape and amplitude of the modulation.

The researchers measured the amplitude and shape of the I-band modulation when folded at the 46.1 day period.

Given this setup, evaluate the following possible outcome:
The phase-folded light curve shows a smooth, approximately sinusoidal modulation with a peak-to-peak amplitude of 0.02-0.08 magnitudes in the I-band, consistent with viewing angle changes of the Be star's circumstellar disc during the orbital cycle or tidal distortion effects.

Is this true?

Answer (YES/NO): YES